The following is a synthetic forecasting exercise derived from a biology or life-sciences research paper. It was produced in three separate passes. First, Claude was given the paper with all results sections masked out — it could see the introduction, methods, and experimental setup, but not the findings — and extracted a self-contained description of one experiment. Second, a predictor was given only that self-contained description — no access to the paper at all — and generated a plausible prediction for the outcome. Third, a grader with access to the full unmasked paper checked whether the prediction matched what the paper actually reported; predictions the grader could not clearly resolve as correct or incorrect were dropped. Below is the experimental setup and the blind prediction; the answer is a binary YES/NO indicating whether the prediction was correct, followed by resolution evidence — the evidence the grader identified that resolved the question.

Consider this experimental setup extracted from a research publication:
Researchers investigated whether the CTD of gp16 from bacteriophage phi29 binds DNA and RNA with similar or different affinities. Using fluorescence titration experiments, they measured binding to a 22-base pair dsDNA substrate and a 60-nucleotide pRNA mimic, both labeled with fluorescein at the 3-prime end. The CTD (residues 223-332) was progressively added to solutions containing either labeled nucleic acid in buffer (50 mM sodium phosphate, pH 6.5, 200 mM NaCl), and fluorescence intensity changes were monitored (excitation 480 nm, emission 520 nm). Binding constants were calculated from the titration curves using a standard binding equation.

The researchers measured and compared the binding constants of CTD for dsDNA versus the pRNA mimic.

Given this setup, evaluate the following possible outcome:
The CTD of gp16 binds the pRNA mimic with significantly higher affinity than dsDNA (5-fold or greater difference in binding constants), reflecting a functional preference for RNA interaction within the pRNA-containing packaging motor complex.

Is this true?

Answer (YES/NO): NO